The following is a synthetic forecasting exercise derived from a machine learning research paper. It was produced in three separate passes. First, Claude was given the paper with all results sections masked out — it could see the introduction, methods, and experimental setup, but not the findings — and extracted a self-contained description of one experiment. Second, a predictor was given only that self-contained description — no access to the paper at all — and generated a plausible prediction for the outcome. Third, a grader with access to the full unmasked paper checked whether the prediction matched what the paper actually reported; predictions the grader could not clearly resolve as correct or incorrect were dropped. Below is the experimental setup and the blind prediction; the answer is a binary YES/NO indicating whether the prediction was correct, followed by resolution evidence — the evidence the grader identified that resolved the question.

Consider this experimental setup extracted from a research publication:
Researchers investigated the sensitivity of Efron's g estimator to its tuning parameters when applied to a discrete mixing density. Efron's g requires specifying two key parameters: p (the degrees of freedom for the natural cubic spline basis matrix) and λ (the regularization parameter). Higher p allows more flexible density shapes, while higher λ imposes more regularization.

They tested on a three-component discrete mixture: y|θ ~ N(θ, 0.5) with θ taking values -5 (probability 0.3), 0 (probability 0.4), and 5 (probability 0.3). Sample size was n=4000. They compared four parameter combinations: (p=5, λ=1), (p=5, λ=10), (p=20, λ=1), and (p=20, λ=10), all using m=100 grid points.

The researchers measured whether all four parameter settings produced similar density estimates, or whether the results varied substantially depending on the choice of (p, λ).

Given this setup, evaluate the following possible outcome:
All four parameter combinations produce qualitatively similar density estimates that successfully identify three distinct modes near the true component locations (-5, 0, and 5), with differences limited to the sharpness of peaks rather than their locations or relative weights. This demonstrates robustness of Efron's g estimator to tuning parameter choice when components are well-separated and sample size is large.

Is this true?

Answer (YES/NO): NO